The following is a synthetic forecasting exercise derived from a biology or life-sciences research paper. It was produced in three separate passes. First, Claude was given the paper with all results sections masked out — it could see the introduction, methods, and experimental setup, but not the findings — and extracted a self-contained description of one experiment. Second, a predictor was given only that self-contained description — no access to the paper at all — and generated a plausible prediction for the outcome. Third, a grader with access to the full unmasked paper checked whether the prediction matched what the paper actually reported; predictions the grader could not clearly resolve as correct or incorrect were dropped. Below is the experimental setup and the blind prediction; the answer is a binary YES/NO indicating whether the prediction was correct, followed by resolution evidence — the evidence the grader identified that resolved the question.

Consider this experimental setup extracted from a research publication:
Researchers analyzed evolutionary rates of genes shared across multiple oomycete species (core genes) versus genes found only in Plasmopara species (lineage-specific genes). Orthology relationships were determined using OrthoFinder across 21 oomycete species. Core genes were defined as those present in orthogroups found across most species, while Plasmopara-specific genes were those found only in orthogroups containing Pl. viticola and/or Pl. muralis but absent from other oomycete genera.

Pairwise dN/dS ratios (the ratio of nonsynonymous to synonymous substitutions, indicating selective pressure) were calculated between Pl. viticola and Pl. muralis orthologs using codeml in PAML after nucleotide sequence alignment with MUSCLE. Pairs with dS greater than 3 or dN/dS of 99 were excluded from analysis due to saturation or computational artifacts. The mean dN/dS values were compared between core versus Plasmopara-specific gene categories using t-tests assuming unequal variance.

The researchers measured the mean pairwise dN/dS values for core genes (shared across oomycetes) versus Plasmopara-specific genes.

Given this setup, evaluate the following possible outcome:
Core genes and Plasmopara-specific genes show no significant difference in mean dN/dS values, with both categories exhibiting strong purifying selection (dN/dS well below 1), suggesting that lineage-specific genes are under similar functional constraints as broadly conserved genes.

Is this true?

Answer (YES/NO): NO